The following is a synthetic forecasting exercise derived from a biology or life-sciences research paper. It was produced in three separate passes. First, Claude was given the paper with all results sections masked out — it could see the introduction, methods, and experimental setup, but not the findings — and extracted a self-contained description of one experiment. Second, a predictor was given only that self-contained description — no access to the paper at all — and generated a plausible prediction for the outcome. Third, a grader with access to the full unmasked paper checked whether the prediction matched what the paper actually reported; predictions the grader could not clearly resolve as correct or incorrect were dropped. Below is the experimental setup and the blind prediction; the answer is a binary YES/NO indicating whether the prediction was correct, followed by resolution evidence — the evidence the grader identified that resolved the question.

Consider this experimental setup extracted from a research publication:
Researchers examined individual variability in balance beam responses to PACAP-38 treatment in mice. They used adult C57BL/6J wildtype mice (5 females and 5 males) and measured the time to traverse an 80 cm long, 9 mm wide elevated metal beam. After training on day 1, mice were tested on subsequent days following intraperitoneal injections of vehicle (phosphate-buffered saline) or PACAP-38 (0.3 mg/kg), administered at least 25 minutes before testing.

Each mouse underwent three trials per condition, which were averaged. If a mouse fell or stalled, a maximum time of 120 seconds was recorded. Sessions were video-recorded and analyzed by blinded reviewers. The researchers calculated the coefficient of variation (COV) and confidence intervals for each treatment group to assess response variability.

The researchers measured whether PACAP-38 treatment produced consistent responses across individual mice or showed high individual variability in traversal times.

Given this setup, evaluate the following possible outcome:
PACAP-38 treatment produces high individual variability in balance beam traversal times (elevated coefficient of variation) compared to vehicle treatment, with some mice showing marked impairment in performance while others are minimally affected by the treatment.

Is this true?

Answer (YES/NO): YES